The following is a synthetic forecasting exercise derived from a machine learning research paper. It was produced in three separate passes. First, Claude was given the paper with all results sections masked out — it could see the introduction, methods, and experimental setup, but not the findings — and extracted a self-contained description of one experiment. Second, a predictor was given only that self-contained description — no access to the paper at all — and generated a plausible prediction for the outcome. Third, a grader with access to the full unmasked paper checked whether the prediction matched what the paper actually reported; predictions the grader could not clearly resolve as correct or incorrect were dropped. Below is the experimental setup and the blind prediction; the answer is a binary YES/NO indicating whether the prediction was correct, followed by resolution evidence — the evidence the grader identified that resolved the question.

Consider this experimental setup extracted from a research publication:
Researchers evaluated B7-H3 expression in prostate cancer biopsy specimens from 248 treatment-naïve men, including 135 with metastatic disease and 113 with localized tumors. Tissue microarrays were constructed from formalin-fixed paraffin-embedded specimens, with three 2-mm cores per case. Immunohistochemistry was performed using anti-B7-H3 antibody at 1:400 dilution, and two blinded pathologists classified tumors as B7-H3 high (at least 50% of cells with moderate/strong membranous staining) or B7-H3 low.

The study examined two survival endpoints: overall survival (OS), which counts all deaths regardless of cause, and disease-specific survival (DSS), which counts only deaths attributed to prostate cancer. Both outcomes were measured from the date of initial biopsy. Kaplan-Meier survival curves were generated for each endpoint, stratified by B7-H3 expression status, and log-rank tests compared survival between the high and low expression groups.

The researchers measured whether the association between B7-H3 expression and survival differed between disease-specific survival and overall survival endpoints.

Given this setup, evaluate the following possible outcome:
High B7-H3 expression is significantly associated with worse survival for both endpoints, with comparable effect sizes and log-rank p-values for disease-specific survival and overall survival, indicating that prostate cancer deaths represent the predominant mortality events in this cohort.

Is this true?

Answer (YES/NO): YES